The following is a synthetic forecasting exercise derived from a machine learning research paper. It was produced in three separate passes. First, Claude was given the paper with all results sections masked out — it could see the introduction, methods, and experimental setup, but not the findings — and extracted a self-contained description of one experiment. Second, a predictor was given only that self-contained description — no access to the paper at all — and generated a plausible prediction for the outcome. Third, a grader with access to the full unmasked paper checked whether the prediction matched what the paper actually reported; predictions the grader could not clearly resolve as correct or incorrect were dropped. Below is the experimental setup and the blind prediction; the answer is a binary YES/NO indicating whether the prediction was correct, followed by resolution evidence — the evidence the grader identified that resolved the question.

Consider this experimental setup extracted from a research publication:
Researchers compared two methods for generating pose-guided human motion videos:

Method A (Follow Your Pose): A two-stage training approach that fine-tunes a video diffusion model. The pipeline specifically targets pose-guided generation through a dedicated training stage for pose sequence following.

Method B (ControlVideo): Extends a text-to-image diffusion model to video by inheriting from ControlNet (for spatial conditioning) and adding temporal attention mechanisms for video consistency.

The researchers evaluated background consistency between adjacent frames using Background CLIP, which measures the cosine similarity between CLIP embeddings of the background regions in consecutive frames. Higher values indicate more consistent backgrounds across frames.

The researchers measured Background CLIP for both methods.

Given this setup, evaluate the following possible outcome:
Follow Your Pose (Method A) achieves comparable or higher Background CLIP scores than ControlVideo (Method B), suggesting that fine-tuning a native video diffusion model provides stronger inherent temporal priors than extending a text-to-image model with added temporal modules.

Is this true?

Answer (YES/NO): NO